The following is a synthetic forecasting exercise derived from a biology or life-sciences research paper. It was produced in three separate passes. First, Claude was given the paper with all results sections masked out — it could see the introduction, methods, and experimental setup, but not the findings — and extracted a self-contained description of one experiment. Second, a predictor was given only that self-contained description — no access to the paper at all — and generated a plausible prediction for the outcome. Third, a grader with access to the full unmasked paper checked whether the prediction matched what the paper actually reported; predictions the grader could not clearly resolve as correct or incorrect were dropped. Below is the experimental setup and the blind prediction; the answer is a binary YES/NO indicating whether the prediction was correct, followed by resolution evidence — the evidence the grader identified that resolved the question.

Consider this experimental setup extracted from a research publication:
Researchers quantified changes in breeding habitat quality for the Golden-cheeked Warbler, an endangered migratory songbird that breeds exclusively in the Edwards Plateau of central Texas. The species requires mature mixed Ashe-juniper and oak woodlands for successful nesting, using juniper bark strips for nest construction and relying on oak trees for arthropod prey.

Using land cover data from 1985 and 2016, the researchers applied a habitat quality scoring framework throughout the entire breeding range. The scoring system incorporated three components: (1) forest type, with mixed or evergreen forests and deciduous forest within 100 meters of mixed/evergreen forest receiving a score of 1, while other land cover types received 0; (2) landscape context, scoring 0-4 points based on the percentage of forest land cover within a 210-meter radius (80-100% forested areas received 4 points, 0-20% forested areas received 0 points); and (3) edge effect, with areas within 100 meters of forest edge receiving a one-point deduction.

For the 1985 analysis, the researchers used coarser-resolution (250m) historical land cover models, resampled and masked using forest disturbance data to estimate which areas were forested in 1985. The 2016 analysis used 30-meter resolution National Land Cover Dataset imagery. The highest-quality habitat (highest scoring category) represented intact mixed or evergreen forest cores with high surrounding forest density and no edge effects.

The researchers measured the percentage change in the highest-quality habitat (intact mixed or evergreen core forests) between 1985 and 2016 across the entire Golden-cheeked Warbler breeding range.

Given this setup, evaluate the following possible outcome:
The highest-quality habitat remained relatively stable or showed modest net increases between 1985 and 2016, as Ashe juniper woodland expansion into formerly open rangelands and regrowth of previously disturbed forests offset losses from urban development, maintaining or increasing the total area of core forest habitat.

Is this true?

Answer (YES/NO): NO